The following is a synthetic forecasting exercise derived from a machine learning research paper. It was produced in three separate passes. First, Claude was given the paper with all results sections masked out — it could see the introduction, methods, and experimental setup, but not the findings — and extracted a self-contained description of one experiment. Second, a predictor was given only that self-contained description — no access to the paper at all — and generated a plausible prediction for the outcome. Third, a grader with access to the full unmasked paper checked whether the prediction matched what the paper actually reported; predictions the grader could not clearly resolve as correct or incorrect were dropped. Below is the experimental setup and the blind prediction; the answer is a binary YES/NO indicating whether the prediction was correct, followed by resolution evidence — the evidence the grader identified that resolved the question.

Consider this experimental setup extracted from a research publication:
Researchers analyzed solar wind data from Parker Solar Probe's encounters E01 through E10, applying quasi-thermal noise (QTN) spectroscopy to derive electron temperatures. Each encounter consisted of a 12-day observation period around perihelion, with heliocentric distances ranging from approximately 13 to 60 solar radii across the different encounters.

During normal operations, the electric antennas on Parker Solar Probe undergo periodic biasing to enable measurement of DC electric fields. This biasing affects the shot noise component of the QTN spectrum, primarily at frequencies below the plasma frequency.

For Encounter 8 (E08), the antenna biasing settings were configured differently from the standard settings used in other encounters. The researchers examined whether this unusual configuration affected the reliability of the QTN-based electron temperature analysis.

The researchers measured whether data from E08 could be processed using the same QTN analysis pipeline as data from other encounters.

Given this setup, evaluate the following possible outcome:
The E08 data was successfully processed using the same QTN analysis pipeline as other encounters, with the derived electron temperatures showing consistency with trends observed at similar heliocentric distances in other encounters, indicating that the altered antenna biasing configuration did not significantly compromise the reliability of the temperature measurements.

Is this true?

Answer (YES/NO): NO